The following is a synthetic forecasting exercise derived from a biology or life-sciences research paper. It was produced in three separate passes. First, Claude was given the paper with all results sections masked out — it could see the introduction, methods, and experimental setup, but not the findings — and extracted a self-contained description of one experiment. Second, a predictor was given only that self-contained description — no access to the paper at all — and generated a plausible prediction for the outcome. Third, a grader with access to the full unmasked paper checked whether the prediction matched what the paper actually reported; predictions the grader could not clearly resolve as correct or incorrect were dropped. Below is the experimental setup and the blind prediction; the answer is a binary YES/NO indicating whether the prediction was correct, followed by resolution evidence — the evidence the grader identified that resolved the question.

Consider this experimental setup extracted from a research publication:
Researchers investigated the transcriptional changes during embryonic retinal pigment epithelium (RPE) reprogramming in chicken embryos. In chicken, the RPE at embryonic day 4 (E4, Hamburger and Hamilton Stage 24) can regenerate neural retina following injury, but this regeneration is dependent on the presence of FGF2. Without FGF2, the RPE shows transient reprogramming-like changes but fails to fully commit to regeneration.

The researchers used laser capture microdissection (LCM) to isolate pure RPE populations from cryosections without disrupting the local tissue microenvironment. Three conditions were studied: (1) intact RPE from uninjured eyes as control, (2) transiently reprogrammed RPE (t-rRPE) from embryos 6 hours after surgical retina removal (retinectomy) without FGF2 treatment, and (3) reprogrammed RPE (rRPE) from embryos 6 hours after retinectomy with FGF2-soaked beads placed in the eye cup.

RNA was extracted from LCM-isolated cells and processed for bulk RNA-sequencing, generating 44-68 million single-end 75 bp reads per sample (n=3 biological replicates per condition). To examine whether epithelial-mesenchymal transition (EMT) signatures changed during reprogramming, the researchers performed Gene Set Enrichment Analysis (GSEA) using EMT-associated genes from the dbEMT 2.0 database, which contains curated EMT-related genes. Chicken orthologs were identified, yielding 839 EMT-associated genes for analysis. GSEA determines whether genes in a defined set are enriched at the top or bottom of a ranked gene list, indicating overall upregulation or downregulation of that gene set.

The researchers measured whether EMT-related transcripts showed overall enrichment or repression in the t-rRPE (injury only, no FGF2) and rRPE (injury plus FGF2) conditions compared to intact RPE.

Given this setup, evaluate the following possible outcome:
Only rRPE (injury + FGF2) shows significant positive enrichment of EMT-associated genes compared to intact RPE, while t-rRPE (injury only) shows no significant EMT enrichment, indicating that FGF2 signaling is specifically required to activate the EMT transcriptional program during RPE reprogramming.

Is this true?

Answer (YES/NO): NO